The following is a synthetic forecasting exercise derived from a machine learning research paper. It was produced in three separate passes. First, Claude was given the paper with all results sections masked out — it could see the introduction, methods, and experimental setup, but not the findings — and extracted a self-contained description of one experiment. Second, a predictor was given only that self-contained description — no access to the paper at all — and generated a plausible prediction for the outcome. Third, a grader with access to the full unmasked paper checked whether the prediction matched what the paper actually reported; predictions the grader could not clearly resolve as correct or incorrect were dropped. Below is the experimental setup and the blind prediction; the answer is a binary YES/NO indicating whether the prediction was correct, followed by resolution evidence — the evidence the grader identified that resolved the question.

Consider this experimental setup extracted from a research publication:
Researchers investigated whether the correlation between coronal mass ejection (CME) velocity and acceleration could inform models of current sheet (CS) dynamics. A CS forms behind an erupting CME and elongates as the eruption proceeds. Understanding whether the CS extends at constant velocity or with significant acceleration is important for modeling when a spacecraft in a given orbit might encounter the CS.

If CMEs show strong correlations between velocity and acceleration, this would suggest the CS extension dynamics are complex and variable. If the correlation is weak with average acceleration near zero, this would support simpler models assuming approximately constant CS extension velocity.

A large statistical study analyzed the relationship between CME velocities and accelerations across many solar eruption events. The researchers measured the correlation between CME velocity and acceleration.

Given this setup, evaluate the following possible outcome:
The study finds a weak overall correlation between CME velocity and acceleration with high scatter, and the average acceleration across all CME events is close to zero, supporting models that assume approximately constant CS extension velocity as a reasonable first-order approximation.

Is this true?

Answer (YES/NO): YES